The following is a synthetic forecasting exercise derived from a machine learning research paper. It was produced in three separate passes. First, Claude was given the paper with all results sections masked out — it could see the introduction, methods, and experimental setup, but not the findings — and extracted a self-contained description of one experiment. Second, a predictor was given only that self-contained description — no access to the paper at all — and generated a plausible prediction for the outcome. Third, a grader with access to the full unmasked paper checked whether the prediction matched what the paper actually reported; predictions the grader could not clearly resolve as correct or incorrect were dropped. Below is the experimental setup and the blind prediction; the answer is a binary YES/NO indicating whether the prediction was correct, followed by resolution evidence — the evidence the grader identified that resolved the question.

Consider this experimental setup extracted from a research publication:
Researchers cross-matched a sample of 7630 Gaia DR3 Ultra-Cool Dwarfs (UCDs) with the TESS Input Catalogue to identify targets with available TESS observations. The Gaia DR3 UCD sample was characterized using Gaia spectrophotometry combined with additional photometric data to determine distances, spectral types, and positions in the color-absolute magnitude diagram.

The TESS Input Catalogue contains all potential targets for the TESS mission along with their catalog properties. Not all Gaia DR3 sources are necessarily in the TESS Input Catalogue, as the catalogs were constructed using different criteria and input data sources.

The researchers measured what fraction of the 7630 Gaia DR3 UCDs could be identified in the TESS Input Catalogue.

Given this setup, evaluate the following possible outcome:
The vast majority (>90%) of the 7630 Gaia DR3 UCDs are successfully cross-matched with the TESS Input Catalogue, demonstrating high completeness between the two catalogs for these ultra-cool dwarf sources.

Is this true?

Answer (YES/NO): YES